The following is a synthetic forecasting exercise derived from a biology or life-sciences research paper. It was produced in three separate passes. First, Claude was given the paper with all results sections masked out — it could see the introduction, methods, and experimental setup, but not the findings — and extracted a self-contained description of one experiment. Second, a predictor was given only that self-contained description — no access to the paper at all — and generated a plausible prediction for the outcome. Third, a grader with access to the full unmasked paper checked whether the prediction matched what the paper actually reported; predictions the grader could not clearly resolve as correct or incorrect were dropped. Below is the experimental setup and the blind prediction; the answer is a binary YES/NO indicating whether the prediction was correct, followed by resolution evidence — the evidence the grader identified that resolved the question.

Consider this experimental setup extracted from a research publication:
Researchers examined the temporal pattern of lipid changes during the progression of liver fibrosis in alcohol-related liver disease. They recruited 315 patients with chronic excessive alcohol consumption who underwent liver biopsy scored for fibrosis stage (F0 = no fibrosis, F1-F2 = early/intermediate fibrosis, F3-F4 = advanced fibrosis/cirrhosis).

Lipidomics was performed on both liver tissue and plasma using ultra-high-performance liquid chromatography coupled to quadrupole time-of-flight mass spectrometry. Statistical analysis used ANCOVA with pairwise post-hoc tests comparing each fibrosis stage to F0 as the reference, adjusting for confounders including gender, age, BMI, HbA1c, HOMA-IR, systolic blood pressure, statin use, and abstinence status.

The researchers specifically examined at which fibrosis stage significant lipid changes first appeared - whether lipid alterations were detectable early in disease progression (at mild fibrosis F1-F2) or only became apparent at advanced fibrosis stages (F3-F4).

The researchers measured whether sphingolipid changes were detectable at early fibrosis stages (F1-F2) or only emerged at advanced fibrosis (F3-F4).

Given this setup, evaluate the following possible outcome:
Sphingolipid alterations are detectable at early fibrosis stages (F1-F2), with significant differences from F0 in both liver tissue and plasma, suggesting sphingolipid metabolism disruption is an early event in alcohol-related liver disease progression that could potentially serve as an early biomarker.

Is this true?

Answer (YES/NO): YES